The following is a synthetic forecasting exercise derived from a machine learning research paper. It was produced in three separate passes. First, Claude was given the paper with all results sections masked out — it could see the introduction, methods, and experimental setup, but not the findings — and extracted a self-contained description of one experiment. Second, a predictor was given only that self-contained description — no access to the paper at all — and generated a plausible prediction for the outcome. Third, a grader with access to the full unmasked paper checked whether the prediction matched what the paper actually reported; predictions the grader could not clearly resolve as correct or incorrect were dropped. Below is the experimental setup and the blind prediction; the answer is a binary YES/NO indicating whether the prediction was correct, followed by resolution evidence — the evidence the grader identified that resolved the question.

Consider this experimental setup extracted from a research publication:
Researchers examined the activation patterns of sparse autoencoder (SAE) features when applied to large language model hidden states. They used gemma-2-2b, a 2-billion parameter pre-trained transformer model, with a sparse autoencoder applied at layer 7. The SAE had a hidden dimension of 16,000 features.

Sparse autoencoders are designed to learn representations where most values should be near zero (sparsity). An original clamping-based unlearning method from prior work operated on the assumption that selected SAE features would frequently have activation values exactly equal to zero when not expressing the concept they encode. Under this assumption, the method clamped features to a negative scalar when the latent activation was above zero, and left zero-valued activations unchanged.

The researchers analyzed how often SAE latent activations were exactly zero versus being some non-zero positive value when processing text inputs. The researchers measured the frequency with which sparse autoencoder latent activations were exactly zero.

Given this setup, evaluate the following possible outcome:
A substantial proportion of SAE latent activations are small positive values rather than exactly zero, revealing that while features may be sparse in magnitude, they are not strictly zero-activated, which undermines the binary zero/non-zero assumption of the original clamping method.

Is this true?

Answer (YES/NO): YES